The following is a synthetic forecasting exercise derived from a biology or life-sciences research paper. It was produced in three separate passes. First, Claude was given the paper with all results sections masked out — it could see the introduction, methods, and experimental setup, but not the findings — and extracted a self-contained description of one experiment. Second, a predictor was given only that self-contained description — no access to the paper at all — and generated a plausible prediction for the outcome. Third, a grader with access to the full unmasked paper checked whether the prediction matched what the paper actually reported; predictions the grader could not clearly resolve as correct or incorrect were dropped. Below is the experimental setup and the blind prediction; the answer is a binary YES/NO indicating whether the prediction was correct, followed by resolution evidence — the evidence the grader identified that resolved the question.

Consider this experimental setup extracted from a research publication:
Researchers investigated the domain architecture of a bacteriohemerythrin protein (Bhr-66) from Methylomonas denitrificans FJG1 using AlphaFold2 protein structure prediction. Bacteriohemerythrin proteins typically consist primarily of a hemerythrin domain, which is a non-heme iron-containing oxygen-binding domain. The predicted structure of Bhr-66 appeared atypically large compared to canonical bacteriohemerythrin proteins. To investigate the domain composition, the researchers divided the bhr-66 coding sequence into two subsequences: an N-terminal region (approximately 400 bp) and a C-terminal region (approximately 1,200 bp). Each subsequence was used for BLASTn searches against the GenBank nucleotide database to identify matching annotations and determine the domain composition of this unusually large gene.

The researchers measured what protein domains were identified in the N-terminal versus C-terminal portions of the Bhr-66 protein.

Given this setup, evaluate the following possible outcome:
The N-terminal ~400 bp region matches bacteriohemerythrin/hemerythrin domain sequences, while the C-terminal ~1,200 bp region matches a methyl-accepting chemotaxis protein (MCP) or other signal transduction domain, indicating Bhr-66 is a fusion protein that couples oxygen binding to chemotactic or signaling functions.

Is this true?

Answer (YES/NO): NO